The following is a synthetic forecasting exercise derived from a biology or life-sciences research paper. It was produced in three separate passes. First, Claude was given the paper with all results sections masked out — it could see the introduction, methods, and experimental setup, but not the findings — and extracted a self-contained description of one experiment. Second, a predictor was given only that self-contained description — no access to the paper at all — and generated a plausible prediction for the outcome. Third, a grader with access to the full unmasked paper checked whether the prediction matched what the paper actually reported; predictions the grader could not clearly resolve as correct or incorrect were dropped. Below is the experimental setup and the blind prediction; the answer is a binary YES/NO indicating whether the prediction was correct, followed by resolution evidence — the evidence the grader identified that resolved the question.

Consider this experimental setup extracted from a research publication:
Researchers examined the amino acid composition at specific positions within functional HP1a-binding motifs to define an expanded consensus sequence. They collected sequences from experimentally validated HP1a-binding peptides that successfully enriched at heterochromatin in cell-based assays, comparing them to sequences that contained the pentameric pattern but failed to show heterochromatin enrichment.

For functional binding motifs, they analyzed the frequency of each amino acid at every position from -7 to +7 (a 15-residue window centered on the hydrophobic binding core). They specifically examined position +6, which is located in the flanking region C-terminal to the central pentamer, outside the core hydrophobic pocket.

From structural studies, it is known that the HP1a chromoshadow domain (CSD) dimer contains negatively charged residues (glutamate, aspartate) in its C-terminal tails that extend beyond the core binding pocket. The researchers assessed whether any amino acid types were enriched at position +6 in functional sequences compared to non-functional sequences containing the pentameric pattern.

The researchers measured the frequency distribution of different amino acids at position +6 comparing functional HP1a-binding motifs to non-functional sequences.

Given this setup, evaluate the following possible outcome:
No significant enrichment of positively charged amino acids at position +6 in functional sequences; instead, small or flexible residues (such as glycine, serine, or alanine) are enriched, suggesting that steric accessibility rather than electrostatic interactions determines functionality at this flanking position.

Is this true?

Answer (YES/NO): NO